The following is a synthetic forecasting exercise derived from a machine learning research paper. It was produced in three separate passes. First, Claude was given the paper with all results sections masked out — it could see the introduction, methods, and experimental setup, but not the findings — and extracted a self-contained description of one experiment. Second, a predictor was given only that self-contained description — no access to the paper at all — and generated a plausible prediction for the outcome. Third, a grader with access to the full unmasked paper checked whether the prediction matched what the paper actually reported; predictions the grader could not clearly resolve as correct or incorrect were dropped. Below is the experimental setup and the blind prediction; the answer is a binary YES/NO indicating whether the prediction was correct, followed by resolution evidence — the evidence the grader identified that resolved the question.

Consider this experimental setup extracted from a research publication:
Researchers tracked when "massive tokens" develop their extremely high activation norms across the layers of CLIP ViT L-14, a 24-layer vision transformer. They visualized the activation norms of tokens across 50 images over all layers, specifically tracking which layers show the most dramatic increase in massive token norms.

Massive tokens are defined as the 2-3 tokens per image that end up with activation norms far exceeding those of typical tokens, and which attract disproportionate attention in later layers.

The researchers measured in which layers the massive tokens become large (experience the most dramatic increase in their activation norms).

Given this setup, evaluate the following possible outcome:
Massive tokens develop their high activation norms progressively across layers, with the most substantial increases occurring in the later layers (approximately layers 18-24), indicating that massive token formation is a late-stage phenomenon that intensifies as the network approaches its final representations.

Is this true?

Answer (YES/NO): NO